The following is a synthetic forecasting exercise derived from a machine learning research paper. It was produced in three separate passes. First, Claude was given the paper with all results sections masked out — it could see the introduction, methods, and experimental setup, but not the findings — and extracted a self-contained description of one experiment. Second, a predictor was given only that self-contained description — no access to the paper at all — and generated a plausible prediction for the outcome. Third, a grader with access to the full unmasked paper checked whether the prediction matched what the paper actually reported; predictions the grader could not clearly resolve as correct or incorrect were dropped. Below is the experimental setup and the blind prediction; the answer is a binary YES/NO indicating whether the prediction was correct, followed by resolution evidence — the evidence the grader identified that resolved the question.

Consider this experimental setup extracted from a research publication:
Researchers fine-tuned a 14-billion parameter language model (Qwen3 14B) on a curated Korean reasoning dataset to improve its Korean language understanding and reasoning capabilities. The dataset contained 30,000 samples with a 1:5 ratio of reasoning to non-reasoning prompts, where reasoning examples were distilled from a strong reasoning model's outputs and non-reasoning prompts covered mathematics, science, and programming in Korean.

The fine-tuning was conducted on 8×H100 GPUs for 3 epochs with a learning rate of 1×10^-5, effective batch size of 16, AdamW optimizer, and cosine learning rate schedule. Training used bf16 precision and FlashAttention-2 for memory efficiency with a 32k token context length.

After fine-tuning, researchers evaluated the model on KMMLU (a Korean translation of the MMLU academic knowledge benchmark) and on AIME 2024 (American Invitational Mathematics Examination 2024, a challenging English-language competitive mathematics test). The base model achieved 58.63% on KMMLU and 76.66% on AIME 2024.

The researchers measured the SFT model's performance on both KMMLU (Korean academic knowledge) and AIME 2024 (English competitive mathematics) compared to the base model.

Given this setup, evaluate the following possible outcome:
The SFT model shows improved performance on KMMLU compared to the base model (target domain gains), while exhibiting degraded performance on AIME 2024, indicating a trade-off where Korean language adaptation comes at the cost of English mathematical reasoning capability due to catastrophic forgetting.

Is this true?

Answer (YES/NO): YES